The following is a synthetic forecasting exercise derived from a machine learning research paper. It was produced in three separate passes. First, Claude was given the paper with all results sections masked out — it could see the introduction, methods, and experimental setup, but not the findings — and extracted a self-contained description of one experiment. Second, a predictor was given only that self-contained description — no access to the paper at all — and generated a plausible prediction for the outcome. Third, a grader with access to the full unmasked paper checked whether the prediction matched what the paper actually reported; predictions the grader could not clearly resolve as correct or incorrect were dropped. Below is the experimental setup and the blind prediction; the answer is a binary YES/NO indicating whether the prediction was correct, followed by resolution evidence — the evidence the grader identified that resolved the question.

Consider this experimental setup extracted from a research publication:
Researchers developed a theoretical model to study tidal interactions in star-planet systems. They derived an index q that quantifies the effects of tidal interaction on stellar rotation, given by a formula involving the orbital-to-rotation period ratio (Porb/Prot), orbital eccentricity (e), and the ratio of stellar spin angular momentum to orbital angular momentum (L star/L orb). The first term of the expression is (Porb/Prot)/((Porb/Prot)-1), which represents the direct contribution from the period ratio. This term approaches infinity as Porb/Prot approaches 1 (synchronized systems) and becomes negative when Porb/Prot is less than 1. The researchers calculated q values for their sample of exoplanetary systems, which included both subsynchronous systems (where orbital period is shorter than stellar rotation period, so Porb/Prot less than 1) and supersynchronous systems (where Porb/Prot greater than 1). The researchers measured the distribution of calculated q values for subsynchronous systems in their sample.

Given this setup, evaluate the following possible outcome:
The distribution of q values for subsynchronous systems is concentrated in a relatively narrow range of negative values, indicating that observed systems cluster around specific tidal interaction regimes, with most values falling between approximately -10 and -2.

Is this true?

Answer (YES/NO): NO